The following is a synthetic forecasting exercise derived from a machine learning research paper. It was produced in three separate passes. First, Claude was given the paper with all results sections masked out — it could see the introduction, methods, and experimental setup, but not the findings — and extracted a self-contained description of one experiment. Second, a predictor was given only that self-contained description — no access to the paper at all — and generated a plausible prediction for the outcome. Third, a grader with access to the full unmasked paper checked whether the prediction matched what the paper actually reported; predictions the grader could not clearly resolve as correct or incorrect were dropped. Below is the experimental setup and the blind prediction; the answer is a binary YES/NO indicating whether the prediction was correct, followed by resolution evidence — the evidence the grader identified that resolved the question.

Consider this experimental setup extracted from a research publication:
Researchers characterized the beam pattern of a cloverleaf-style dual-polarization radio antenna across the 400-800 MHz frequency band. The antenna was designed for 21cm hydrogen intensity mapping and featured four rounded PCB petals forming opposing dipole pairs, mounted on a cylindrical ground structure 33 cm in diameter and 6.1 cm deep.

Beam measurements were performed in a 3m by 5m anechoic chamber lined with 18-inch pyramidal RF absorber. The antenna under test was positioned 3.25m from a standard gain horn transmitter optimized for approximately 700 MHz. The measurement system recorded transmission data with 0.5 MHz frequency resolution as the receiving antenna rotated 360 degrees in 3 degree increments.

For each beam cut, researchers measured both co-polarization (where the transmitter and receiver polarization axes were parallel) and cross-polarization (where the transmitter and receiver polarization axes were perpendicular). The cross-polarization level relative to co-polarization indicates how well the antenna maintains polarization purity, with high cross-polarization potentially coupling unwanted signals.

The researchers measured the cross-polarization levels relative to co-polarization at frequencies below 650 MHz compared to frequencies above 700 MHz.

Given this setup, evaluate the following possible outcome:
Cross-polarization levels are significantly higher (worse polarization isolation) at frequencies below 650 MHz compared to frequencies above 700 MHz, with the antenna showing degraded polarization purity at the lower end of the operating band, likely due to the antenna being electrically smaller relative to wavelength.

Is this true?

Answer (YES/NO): NO